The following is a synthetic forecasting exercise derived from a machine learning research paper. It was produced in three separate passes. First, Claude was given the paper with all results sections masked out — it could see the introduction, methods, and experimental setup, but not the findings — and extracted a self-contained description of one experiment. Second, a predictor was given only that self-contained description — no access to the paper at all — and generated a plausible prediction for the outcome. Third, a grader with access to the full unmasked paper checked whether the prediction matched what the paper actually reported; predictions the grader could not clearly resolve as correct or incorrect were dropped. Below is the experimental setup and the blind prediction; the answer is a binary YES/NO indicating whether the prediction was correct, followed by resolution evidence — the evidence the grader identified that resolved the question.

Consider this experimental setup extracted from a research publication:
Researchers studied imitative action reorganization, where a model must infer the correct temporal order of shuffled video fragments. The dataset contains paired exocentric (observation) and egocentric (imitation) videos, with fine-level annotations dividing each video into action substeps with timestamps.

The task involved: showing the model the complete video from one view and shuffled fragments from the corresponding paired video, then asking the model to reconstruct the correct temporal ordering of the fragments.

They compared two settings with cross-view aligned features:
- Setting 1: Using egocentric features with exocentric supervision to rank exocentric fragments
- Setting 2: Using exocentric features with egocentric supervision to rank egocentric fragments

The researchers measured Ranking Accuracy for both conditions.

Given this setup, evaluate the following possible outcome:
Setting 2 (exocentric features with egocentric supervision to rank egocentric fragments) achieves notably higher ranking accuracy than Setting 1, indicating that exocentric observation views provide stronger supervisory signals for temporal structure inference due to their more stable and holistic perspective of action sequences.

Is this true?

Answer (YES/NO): YES